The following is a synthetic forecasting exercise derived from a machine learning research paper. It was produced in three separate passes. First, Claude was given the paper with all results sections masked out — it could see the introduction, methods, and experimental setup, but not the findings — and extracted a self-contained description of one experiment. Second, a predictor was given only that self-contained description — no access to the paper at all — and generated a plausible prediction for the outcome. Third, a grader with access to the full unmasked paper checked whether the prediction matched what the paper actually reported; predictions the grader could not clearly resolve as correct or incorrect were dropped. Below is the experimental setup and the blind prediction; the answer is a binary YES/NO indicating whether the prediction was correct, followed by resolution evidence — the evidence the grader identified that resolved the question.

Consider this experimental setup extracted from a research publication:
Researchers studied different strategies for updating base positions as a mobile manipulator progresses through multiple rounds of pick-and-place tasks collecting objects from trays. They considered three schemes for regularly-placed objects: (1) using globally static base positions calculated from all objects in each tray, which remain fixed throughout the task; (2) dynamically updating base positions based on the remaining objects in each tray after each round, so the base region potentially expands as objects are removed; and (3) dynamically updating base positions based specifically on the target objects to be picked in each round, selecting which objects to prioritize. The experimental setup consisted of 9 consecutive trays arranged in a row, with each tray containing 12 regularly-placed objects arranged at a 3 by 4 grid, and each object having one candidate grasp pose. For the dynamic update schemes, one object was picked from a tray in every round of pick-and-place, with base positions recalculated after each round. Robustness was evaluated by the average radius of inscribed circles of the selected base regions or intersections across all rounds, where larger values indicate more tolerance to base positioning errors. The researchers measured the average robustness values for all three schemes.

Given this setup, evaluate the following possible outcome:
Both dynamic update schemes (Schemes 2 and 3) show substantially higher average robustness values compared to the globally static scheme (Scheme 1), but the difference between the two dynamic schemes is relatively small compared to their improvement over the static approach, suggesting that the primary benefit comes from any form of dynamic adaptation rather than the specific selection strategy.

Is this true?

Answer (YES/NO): NO